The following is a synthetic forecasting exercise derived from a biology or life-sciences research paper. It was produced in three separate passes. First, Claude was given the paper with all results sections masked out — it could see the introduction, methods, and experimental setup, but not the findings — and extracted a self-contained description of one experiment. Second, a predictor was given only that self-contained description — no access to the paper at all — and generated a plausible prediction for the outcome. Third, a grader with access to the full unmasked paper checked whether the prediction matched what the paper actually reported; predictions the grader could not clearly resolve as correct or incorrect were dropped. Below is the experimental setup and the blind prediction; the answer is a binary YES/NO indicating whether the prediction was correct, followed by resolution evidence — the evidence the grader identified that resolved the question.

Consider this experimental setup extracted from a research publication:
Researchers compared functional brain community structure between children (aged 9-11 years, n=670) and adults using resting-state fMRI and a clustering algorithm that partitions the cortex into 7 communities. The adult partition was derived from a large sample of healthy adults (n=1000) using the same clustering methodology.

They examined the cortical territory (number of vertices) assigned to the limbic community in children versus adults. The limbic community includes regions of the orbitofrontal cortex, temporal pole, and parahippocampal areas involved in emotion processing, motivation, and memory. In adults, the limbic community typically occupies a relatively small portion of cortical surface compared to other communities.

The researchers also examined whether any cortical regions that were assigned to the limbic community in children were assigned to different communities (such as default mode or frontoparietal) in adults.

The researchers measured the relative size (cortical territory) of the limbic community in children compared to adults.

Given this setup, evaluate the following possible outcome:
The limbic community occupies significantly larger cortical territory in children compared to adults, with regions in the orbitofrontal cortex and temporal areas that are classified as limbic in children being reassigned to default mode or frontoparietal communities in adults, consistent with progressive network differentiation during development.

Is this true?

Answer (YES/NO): YES